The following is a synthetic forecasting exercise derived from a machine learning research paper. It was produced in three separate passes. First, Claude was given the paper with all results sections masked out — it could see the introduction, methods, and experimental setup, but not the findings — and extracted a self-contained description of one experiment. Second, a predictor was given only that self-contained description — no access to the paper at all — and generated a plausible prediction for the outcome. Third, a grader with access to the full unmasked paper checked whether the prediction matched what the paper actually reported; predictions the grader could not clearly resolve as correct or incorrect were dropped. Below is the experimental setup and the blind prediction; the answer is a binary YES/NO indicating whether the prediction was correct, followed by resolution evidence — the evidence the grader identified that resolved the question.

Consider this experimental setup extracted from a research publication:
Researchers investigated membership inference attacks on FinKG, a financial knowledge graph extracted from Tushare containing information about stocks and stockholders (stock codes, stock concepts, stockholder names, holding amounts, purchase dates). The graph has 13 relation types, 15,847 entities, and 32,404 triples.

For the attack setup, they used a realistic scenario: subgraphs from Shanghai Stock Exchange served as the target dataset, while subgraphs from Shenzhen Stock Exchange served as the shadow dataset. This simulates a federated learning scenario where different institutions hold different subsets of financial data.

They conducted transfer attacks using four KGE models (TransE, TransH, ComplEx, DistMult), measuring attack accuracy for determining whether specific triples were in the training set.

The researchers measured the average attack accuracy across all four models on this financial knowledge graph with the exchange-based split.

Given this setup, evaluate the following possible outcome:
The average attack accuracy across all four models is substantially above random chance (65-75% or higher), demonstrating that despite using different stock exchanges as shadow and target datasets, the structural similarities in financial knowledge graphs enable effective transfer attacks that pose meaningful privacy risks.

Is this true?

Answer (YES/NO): YES